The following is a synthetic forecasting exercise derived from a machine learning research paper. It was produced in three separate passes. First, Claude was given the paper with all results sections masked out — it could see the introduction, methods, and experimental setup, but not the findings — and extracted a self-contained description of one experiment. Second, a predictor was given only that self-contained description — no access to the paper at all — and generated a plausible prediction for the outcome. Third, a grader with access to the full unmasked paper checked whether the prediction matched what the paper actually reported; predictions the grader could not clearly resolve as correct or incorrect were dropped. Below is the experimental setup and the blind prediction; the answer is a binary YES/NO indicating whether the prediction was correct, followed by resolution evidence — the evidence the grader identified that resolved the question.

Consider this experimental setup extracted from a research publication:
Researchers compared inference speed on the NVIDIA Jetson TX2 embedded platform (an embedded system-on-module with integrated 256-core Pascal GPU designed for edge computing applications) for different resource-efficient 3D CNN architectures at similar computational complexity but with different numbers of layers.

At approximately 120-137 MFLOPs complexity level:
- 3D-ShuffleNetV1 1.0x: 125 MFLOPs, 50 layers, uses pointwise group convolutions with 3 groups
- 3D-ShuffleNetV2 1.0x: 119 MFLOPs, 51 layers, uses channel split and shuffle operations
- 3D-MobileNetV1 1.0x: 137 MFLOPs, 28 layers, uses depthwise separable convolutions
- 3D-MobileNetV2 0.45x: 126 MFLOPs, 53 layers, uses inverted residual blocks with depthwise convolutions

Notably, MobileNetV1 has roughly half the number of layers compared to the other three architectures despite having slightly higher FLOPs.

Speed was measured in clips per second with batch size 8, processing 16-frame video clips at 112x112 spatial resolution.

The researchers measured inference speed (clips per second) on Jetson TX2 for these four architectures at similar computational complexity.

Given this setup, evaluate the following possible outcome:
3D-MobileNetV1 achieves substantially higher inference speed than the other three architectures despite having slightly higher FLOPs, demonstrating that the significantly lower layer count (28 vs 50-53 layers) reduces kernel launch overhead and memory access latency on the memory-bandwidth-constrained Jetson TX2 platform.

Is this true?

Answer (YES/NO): NO